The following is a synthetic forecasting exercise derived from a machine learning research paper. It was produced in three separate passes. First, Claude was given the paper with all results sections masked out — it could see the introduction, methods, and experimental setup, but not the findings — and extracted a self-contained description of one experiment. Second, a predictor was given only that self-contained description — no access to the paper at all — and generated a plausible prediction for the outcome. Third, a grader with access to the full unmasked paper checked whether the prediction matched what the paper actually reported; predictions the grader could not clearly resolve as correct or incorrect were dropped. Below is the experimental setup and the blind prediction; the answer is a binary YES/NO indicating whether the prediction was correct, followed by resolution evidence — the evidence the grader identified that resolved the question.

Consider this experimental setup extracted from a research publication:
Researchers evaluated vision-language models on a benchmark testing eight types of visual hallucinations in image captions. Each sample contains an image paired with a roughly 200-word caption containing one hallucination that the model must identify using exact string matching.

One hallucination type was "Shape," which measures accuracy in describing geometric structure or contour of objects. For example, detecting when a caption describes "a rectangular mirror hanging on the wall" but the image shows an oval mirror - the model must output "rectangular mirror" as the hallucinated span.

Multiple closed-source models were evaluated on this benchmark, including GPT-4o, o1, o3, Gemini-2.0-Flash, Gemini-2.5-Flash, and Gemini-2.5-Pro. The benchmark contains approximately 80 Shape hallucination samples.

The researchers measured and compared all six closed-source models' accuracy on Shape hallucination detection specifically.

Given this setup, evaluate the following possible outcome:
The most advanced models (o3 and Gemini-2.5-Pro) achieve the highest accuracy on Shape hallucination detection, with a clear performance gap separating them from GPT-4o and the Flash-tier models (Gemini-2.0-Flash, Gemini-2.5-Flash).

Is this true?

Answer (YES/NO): NO